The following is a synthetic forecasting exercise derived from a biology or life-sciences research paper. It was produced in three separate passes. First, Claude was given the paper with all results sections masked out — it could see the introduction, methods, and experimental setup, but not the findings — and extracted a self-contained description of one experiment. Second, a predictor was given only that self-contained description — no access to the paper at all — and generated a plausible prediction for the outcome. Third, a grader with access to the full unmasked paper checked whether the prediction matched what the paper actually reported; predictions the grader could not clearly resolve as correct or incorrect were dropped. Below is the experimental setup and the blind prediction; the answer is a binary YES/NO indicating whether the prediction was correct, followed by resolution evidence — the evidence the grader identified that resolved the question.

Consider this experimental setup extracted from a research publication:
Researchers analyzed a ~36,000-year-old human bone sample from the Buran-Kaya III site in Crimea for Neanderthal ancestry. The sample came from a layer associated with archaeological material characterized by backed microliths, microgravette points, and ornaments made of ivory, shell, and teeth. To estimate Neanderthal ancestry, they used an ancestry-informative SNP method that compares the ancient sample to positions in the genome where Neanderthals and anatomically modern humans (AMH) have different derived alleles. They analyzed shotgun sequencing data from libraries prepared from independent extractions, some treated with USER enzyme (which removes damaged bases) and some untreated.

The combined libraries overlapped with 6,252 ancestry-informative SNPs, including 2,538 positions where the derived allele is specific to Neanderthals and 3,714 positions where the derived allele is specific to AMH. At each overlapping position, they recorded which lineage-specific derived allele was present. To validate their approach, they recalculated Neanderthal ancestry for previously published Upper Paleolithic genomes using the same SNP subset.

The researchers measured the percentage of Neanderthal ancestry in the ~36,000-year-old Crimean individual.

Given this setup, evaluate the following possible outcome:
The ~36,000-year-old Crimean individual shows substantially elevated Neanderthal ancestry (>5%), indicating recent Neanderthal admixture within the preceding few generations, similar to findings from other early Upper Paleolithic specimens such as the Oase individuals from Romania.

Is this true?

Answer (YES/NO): NO